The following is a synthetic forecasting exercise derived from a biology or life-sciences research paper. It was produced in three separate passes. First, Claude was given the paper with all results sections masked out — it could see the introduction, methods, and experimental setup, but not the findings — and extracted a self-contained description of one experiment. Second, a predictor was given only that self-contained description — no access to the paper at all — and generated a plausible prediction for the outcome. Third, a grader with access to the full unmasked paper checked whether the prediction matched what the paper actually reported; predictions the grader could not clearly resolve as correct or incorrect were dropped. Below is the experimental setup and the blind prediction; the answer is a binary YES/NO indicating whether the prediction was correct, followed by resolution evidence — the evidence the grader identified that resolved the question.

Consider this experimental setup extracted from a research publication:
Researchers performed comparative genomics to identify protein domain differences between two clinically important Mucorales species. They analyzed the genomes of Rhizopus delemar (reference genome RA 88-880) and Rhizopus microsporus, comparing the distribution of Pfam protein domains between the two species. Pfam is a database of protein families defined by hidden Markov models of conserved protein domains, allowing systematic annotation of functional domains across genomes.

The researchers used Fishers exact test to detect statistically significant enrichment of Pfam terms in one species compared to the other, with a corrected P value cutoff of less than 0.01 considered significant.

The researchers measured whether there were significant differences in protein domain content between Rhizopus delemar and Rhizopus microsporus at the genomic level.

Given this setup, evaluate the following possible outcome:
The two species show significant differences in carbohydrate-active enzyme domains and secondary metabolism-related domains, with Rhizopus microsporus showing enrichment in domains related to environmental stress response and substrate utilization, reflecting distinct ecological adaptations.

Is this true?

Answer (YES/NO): NO